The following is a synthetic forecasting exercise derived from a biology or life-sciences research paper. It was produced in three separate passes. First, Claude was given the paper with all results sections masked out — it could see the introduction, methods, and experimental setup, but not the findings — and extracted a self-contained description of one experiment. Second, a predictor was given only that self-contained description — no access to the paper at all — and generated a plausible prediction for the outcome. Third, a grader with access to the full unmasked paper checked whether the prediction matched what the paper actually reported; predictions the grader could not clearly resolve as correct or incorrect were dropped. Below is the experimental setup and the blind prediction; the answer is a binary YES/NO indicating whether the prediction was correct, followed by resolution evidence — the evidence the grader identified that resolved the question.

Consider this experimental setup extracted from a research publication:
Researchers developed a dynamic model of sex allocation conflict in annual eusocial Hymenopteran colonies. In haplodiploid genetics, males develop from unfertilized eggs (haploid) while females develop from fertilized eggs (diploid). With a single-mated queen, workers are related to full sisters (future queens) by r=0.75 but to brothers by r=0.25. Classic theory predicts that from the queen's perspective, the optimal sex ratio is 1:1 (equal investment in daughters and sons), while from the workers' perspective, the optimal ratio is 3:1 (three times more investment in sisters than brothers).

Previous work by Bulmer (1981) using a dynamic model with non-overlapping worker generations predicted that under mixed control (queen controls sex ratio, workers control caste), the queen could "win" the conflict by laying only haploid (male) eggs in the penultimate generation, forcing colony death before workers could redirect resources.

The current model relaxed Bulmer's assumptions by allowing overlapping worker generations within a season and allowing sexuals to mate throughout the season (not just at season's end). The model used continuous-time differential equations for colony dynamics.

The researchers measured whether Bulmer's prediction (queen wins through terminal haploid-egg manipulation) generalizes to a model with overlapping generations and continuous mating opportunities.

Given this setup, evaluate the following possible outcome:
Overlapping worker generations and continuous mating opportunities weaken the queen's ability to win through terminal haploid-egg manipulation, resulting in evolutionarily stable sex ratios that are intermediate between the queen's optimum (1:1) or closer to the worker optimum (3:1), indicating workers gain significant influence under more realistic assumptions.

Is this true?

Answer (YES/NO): NO